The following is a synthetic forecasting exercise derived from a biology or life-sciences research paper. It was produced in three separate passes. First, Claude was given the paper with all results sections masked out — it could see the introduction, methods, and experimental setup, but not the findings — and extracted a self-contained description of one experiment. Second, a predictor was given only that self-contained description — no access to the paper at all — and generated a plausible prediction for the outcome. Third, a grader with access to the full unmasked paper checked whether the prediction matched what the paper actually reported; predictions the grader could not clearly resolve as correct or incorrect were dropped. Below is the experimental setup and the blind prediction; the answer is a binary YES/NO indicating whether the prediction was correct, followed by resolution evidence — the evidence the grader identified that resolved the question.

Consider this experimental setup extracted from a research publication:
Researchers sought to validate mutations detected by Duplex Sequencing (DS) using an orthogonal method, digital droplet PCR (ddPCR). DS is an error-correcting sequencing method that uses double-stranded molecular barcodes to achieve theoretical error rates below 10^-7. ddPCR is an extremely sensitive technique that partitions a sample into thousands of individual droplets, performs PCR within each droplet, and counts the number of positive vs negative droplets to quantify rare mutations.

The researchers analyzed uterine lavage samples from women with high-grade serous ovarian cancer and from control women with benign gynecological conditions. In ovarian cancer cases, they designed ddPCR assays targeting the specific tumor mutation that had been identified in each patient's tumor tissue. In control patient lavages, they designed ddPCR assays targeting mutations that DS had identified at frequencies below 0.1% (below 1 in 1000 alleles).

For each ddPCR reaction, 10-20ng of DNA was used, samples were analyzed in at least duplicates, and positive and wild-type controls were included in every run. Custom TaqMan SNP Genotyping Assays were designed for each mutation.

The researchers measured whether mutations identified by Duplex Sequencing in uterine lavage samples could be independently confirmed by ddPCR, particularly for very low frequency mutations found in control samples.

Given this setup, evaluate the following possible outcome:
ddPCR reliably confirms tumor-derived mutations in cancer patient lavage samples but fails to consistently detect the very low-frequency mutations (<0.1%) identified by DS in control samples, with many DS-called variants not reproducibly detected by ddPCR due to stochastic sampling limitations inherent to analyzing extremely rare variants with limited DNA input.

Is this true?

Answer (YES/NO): NO